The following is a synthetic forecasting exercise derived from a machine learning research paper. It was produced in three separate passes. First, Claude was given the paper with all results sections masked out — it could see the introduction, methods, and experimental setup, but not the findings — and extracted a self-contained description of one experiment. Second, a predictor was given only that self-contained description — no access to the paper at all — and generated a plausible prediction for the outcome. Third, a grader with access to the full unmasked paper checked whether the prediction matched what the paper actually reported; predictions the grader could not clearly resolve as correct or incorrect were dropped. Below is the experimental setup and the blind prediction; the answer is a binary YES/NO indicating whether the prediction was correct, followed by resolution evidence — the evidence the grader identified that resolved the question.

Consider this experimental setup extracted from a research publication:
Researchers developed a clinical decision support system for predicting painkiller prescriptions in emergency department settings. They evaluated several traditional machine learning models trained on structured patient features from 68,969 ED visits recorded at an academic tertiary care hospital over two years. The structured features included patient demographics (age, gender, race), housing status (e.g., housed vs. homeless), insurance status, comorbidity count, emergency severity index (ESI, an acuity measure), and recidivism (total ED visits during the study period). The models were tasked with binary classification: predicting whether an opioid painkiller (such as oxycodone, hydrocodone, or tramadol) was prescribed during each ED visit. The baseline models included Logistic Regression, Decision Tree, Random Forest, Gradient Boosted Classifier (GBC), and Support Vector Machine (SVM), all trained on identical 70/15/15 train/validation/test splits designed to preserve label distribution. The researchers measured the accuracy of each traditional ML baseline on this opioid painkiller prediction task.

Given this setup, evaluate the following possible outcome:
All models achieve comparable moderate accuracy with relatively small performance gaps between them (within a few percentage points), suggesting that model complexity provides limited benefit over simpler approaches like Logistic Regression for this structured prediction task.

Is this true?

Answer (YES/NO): NO